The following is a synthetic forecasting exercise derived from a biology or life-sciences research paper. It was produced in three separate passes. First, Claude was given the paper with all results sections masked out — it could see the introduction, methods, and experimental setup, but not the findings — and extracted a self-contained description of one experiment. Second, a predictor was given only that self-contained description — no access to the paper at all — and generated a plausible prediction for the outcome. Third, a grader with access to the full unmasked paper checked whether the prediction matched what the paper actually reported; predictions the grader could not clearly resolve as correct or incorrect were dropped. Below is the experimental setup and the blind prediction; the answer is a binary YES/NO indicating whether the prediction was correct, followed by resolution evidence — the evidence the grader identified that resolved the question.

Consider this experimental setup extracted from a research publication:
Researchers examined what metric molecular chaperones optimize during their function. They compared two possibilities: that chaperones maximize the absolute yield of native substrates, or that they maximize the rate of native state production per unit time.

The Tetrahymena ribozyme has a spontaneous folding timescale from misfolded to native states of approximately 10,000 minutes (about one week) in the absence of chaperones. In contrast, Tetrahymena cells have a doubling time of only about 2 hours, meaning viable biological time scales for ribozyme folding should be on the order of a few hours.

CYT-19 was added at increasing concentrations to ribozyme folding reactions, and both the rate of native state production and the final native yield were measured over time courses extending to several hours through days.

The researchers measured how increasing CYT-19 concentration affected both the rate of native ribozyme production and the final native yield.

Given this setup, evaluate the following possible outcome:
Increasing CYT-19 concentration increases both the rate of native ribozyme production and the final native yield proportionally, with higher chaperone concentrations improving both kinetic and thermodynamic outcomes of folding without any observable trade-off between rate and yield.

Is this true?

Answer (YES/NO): NO